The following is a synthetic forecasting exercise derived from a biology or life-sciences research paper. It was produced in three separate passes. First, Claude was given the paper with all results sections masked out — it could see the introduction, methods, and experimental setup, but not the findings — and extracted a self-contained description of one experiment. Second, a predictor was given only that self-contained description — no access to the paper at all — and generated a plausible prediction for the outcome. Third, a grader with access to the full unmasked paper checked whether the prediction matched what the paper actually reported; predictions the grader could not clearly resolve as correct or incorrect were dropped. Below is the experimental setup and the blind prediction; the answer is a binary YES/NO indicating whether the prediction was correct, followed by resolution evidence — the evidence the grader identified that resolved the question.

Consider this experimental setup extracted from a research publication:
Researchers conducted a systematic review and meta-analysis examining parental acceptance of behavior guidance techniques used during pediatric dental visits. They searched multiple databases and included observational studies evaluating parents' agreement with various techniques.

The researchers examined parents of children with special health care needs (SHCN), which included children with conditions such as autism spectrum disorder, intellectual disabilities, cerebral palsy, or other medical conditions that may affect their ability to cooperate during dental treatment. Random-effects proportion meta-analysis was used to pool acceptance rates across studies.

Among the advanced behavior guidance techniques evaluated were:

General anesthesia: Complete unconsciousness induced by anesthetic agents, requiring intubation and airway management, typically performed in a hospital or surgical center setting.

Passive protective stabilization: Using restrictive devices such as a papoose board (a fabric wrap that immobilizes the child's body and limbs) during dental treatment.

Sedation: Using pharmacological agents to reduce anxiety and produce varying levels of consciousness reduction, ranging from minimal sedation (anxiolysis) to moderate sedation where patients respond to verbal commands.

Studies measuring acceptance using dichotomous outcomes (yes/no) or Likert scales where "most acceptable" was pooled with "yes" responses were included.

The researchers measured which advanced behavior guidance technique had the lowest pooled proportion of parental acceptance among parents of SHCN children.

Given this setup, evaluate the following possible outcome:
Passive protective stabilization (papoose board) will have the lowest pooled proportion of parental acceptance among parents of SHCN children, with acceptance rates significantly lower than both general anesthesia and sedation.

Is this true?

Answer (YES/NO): NO